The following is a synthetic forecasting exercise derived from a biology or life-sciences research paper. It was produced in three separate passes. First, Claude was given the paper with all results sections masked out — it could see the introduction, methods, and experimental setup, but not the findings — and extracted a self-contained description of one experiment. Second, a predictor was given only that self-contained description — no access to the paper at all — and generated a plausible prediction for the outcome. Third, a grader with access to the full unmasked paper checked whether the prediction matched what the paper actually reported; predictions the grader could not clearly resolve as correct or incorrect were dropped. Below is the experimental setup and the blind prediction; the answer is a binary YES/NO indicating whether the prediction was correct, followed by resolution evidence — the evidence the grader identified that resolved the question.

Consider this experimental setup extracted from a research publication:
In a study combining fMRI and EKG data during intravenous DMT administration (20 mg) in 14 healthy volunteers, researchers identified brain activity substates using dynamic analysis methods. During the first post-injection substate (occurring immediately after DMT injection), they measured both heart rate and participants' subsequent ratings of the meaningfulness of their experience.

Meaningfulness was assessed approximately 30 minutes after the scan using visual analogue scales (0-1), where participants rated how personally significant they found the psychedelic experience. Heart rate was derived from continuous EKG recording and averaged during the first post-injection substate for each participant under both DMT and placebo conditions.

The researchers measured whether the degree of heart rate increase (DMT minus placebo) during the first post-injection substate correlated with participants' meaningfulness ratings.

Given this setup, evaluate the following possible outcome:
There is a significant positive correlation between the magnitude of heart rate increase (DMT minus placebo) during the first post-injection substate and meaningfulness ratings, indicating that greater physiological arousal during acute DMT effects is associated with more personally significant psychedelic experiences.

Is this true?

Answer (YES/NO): NO